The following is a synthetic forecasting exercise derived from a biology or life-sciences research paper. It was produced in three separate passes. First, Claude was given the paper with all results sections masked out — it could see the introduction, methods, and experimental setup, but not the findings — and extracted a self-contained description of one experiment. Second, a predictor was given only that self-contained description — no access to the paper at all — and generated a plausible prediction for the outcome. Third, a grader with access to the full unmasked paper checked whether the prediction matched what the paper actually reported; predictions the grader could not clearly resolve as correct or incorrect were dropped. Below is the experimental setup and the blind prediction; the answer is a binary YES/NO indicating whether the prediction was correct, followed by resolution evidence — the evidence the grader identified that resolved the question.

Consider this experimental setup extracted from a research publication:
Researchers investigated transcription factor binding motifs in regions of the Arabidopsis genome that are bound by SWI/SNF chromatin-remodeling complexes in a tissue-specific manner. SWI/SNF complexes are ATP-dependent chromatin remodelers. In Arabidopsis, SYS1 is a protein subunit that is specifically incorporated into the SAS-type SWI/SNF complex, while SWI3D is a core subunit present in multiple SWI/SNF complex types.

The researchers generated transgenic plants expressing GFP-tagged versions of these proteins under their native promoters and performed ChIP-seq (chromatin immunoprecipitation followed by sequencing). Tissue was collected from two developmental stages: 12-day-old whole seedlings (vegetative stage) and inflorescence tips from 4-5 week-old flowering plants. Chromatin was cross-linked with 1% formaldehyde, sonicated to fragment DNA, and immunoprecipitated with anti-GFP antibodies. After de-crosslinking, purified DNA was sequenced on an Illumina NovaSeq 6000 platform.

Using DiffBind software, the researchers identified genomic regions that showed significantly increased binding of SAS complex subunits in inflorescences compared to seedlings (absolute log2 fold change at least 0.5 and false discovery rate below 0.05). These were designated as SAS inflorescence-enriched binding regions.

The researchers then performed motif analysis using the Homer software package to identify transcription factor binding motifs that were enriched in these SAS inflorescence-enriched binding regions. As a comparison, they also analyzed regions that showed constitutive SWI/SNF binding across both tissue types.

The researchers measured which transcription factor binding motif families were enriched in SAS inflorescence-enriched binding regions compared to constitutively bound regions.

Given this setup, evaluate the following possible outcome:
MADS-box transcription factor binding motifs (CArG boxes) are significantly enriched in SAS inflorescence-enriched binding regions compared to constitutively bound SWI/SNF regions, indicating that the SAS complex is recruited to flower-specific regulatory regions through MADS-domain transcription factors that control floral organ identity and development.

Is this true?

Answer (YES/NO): YES